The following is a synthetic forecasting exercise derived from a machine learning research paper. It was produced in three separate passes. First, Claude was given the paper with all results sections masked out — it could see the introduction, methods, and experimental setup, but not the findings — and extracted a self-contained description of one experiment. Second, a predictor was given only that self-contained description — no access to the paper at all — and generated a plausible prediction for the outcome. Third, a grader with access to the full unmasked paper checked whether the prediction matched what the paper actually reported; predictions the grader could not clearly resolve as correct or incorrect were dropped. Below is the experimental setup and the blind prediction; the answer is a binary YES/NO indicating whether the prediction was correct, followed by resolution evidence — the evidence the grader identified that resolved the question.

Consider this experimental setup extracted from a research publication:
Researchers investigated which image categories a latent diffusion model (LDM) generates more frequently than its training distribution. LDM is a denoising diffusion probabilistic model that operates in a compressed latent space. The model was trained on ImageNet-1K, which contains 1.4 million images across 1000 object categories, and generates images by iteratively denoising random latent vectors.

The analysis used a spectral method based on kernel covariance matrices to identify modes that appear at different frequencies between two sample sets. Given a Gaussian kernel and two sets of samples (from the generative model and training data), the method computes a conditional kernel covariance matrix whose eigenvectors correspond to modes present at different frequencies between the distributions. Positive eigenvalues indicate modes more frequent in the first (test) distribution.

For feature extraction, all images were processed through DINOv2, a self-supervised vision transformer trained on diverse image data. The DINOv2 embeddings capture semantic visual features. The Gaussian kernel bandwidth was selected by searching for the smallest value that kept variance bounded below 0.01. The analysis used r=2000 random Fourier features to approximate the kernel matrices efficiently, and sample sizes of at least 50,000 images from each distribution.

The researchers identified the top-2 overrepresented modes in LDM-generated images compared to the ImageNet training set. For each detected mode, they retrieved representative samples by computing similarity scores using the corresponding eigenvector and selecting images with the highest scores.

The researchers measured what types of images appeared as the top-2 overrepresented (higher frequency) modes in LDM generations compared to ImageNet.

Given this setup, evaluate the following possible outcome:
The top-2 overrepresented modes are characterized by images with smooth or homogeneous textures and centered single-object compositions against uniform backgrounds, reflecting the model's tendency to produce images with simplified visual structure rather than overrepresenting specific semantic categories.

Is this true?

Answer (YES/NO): NO